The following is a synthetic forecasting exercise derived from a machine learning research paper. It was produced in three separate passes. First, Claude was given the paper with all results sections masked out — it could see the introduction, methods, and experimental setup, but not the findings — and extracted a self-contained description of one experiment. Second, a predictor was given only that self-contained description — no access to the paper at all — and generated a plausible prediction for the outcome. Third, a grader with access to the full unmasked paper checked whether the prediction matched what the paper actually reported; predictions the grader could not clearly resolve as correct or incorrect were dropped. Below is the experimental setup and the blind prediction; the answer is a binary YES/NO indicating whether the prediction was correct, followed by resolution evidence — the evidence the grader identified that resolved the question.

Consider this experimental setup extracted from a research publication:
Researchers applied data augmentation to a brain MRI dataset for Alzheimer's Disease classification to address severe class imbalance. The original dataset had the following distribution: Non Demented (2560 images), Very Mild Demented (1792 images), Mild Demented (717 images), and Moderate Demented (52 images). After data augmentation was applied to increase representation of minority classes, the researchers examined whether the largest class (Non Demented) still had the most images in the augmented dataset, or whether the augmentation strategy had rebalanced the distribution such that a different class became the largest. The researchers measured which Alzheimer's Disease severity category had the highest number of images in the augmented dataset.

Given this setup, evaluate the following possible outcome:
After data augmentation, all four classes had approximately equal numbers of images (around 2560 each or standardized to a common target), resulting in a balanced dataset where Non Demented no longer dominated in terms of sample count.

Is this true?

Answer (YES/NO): NO